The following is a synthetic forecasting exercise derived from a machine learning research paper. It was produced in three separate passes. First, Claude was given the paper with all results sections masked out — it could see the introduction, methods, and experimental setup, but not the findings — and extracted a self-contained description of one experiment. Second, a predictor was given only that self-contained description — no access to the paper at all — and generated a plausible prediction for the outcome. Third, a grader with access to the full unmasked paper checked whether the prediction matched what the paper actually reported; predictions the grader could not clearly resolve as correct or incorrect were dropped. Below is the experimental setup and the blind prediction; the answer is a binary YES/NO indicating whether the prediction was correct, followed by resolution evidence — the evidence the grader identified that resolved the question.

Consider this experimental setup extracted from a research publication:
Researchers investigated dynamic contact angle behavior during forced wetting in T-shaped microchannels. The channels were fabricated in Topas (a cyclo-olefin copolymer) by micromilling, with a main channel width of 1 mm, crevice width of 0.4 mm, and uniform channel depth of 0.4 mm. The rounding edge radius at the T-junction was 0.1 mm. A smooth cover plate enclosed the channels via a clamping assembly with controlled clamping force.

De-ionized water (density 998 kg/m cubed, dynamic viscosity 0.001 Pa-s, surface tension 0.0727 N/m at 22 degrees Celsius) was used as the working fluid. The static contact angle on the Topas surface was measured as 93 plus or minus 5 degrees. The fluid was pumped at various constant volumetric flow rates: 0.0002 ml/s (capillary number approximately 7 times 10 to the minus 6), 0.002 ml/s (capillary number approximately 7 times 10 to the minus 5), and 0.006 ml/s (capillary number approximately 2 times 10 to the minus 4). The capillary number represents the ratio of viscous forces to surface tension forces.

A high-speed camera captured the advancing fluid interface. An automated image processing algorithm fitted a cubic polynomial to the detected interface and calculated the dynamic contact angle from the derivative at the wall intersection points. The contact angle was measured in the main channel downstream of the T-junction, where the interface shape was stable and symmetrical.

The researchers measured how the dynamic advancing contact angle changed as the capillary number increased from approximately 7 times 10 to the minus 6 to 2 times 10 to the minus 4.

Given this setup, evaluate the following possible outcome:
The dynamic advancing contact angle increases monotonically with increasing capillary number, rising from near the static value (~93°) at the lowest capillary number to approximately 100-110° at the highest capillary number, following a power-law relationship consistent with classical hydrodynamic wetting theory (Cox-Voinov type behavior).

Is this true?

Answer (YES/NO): NO